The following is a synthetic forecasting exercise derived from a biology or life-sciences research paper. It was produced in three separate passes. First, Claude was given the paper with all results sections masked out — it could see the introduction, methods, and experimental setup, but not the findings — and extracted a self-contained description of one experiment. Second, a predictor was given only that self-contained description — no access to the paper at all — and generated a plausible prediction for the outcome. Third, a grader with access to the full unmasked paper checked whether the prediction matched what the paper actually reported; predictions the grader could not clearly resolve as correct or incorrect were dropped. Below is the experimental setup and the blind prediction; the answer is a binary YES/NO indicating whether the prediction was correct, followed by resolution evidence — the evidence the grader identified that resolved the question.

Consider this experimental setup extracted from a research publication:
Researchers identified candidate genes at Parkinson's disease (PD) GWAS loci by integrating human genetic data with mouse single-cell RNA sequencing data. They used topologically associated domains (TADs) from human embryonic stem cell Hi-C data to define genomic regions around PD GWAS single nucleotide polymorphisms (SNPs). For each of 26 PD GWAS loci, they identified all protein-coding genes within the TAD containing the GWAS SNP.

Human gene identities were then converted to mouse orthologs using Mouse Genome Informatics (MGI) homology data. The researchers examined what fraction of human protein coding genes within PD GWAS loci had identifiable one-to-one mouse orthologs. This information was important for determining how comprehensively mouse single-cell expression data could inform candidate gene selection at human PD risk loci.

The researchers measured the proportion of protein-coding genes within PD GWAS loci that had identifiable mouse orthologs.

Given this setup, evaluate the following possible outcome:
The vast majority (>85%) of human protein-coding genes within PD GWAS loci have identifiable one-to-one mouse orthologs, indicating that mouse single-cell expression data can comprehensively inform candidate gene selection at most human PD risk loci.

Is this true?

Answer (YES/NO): YES